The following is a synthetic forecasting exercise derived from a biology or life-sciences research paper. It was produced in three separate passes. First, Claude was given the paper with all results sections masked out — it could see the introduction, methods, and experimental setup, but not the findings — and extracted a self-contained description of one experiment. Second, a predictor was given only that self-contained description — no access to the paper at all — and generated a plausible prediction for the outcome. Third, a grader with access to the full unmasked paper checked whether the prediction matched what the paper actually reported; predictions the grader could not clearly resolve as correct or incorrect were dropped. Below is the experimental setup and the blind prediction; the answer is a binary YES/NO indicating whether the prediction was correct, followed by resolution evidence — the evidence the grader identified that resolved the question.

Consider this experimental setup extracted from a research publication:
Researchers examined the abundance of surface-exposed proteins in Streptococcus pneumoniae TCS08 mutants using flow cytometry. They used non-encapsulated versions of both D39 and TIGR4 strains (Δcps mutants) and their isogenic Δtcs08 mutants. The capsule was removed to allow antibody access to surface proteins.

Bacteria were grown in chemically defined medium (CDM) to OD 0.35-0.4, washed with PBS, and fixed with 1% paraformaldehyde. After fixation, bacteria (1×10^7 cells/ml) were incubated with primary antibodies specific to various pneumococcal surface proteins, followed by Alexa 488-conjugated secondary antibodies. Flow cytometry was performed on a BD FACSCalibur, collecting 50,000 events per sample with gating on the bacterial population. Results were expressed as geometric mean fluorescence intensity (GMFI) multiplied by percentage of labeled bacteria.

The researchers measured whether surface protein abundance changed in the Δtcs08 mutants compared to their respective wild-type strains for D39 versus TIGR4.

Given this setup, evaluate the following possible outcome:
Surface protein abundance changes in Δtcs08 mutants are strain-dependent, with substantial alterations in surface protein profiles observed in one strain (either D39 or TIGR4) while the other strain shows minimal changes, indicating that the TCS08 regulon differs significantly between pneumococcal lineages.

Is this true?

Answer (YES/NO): NO